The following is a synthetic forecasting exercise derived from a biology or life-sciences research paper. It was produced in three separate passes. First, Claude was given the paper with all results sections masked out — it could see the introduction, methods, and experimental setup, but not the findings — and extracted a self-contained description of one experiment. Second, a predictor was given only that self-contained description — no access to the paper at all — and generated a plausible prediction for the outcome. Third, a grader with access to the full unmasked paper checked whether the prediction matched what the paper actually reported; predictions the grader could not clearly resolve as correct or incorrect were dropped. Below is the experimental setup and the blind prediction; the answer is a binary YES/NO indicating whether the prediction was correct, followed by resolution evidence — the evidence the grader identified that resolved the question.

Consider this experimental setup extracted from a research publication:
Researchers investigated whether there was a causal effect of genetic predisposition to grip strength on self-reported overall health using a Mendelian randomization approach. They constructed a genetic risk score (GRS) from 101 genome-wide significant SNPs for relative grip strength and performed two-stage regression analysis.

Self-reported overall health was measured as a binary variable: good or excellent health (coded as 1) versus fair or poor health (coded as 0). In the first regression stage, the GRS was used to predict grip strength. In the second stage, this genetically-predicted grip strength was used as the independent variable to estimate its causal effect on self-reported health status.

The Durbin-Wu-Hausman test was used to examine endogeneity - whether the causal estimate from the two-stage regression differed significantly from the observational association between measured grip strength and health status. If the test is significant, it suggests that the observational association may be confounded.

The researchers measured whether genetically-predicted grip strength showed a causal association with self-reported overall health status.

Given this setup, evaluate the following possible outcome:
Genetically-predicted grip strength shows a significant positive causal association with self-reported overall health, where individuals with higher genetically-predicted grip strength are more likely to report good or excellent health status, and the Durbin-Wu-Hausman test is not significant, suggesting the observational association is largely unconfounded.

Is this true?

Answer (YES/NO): YES